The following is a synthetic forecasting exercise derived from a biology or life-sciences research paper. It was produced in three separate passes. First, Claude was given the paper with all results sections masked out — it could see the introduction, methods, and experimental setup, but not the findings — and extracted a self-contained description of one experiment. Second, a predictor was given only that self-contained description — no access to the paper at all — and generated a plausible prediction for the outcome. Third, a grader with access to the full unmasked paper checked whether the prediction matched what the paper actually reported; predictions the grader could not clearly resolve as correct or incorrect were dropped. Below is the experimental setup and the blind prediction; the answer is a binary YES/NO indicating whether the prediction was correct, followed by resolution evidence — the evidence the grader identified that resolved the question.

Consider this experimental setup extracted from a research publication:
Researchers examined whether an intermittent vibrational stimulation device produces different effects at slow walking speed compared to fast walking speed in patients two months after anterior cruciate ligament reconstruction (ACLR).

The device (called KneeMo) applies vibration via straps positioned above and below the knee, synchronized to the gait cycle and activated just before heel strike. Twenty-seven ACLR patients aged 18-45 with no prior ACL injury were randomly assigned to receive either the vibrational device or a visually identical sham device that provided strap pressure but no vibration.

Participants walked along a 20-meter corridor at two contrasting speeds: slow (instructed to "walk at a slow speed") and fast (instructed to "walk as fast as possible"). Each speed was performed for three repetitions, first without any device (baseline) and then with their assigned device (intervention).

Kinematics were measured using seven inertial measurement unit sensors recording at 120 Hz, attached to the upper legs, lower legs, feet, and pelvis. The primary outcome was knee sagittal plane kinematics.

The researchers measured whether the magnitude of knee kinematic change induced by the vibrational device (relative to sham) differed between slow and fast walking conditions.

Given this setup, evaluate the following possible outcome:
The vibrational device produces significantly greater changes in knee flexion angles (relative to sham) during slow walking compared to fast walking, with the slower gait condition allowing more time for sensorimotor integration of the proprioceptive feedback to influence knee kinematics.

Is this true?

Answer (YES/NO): NO